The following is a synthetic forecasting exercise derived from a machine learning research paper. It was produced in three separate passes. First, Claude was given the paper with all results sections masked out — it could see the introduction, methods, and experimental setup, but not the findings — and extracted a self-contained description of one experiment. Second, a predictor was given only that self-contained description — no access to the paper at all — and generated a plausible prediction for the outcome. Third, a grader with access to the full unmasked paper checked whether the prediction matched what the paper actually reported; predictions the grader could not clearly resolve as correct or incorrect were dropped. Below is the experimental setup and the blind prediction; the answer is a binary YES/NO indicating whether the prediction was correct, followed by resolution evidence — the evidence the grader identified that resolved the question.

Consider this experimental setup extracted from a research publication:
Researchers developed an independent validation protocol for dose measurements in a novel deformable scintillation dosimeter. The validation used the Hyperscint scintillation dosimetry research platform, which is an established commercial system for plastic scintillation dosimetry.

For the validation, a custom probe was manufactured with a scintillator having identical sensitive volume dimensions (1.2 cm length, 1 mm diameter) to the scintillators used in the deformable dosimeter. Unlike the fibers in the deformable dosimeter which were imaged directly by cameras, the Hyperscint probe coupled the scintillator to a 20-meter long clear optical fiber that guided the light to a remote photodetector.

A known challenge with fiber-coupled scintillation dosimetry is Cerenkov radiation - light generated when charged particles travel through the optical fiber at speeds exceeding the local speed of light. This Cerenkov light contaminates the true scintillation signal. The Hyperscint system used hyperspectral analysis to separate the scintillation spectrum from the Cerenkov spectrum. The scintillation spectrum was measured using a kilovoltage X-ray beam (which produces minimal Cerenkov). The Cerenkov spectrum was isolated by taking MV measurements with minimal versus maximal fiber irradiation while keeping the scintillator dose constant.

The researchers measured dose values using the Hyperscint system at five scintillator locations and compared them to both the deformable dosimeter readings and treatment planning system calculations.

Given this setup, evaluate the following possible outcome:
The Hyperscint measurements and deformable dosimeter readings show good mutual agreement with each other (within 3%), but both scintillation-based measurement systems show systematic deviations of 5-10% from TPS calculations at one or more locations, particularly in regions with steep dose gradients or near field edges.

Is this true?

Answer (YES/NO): NO